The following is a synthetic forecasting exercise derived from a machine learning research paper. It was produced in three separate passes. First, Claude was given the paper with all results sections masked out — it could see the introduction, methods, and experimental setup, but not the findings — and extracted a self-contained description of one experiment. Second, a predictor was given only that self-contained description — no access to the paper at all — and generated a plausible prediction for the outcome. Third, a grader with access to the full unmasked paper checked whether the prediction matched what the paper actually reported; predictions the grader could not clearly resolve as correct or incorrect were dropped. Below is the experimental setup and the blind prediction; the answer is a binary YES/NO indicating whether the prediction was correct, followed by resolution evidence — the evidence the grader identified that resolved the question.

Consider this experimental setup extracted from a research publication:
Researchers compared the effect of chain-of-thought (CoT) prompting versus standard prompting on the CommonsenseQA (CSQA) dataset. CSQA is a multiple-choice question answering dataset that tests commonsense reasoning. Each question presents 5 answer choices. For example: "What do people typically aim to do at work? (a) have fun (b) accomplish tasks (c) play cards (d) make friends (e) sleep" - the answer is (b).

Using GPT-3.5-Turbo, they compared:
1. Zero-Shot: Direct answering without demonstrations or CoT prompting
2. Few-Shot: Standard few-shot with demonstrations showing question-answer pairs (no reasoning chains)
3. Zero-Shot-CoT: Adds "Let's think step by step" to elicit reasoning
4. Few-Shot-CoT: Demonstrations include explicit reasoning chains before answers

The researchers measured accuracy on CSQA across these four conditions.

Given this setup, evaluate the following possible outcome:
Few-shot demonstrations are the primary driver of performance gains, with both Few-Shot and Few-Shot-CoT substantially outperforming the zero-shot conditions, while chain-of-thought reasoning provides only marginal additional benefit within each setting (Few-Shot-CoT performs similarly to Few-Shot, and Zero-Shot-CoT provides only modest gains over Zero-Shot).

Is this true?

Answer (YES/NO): NO